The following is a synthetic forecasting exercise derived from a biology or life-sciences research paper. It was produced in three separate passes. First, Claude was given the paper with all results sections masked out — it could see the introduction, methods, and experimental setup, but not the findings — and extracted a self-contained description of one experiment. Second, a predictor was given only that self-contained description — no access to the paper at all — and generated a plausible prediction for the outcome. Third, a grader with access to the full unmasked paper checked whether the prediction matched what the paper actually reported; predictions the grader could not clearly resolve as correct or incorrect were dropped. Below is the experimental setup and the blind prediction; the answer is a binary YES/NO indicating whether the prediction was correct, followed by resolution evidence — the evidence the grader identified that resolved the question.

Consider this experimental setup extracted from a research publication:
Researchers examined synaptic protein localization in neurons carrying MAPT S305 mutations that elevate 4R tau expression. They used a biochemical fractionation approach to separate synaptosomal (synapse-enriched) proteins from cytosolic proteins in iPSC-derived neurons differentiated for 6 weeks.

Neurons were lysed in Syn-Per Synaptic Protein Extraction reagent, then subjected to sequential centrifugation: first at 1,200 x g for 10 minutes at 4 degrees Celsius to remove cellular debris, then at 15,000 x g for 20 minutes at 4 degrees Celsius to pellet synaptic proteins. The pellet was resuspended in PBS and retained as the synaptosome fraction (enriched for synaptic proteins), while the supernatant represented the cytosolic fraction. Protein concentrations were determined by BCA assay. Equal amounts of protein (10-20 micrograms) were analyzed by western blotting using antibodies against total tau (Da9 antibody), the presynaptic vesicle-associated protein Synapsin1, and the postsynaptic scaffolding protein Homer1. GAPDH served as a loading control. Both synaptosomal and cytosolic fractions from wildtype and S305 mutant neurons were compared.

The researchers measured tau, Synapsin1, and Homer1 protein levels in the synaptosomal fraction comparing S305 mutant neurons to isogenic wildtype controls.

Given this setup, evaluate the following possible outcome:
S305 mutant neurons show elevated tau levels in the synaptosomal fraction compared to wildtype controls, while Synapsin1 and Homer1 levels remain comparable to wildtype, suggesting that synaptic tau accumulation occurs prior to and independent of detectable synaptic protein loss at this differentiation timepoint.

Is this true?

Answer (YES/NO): NO